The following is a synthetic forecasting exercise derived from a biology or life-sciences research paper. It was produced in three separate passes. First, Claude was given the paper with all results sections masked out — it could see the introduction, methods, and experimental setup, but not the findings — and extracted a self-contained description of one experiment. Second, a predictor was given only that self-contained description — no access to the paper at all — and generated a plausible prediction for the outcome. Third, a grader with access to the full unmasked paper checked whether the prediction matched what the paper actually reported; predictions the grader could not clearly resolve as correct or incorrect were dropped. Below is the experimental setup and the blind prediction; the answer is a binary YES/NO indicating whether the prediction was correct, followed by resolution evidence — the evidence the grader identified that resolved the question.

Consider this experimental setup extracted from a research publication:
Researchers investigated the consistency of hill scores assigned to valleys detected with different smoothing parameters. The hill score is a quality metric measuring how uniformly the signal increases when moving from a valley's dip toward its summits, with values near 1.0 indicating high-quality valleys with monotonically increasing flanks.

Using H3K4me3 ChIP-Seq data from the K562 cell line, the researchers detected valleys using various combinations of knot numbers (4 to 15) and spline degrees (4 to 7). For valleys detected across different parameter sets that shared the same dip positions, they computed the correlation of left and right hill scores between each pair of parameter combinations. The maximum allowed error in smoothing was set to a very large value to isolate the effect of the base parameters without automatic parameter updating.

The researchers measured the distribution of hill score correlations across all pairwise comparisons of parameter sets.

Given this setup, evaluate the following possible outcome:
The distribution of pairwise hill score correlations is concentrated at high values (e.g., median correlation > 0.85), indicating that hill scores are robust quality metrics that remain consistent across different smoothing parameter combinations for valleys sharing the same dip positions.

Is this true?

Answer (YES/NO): NO